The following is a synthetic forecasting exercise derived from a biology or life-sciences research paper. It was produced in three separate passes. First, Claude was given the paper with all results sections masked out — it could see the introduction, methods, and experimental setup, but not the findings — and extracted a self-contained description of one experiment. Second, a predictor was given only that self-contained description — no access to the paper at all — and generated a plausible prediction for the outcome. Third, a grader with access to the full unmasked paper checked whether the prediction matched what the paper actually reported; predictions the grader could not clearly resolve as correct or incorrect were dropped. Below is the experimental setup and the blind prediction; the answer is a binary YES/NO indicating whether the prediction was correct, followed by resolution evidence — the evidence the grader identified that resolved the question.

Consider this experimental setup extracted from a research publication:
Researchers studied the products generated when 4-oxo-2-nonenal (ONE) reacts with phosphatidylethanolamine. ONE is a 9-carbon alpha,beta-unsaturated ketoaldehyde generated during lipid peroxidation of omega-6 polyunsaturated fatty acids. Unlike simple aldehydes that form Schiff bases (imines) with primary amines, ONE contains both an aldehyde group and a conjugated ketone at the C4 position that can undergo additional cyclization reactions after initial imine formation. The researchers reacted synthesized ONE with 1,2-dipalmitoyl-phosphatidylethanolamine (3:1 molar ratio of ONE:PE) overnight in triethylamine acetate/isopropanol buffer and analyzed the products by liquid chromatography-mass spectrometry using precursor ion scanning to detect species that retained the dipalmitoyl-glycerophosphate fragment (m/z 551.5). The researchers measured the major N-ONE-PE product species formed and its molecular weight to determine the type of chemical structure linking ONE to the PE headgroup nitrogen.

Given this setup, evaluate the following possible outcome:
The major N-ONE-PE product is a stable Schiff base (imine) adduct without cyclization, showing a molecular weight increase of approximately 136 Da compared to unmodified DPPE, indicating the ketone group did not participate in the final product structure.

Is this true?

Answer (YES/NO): NO